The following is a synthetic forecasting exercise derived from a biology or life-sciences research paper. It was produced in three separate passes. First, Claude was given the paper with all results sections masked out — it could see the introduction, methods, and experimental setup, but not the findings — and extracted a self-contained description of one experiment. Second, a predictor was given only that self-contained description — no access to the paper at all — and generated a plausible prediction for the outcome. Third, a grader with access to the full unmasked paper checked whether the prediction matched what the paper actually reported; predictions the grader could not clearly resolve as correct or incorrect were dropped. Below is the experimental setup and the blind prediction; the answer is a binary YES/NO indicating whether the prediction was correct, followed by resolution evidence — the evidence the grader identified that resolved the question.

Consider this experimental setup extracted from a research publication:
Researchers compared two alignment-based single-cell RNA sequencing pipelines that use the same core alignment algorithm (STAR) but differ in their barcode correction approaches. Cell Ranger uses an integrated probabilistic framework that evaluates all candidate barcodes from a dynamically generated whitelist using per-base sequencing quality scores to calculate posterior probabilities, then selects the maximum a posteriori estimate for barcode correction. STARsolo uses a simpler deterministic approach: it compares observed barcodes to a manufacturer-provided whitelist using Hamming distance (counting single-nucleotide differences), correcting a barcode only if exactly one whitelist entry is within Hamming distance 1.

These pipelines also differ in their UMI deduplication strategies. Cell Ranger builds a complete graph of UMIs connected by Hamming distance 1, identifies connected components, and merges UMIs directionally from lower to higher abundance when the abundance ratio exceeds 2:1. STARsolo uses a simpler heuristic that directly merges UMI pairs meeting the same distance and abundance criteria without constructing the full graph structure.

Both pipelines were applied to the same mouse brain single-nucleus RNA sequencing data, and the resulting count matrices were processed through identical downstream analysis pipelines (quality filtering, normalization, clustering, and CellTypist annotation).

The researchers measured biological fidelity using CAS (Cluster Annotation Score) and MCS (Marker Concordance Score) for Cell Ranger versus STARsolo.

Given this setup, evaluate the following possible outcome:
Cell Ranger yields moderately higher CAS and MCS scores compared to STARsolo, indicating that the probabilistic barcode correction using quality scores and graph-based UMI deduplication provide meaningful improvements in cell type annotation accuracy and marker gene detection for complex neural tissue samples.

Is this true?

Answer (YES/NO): NO